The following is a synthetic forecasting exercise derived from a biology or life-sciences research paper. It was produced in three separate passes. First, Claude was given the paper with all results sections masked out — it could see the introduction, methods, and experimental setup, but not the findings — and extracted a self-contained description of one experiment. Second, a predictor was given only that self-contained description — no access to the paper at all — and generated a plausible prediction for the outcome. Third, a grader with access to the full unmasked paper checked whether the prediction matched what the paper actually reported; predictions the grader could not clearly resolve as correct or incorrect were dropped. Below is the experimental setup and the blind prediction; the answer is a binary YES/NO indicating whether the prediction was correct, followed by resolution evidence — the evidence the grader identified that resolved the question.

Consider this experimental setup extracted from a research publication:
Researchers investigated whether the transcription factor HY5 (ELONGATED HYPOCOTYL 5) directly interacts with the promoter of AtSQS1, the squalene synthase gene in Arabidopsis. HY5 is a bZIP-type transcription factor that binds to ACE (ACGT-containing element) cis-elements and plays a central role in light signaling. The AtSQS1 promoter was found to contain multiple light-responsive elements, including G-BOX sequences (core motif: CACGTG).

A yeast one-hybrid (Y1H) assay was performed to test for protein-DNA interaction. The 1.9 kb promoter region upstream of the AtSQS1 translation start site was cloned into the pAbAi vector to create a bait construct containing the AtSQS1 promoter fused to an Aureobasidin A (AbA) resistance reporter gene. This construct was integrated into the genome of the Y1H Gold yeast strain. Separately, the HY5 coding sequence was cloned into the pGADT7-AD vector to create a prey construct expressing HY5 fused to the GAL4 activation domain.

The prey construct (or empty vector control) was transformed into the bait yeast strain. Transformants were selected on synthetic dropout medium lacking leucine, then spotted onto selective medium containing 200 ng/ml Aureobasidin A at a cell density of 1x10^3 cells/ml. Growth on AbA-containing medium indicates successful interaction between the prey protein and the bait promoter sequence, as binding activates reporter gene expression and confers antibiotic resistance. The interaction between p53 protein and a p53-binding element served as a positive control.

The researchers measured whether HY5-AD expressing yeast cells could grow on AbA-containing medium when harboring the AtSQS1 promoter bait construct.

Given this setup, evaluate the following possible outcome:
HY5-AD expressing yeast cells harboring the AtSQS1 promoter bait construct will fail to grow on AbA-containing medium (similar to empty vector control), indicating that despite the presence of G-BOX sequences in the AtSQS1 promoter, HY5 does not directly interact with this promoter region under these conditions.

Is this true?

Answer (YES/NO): NO